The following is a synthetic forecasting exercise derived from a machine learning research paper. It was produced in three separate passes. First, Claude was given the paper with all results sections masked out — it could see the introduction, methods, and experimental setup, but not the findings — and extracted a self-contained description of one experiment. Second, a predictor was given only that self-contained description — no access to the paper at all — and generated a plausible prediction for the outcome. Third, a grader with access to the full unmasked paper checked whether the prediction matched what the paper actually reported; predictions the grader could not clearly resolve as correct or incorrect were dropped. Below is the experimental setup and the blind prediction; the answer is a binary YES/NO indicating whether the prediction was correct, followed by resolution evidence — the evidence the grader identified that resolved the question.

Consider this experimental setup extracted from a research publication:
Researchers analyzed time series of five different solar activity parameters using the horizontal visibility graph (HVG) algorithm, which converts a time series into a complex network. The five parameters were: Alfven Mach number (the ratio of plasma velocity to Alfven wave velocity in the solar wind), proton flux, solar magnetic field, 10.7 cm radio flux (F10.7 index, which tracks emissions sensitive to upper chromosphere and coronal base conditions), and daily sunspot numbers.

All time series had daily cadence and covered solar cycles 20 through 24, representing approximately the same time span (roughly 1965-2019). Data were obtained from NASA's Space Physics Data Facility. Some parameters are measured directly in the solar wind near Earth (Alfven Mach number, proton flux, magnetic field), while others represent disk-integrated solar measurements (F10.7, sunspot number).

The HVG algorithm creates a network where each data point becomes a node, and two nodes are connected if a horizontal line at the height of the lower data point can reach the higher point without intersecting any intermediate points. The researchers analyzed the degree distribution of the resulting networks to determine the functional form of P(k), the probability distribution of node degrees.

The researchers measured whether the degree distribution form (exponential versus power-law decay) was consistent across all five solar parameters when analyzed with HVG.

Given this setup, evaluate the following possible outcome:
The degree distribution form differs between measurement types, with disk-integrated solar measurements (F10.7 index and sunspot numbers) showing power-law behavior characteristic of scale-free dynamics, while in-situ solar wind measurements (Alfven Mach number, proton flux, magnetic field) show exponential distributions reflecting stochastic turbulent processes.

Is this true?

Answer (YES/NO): NO